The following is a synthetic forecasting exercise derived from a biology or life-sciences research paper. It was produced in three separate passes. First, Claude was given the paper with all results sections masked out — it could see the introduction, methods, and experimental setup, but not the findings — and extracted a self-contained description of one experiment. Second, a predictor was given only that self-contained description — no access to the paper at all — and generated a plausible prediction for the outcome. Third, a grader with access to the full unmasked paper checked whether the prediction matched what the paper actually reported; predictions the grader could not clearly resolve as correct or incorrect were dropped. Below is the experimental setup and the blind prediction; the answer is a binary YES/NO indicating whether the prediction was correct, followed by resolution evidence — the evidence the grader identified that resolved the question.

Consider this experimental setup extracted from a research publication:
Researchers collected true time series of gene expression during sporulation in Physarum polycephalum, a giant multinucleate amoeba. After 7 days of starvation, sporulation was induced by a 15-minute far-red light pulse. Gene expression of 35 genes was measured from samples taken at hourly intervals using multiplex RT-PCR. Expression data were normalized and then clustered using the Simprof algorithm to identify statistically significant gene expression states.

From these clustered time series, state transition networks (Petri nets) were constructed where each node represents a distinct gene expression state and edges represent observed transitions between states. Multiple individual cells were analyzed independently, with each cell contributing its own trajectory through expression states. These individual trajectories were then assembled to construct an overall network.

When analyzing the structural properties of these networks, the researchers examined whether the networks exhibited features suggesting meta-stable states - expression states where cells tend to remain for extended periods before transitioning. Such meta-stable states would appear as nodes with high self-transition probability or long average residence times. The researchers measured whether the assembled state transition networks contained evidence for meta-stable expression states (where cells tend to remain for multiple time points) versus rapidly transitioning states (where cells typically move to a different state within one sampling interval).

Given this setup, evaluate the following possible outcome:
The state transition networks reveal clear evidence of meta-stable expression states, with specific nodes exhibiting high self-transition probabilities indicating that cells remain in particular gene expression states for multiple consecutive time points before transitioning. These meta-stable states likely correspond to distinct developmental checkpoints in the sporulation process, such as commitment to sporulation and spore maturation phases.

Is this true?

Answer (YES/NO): NO